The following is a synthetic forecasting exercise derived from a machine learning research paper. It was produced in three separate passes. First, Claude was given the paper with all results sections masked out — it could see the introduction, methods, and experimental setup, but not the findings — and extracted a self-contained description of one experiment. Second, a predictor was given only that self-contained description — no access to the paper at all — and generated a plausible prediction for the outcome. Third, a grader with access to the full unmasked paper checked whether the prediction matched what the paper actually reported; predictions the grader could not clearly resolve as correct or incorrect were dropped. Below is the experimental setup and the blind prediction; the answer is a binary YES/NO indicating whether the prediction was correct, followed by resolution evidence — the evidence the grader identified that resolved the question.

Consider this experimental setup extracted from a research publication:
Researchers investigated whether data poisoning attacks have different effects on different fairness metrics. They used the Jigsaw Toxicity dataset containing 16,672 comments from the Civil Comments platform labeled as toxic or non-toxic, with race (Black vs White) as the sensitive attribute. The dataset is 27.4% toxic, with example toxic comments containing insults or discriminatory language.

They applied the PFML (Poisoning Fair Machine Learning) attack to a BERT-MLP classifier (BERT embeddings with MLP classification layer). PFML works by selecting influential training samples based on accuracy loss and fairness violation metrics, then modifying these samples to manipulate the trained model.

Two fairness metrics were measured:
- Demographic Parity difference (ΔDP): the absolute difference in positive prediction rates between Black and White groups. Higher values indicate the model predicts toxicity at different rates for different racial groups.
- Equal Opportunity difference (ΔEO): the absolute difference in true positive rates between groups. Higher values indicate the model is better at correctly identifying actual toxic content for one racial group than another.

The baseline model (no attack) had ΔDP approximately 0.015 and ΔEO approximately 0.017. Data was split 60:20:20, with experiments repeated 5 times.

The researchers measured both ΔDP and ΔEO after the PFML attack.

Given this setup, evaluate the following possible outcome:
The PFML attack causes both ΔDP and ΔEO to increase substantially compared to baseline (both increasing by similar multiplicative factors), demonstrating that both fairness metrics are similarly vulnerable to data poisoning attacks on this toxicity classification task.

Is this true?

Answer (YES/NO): NO